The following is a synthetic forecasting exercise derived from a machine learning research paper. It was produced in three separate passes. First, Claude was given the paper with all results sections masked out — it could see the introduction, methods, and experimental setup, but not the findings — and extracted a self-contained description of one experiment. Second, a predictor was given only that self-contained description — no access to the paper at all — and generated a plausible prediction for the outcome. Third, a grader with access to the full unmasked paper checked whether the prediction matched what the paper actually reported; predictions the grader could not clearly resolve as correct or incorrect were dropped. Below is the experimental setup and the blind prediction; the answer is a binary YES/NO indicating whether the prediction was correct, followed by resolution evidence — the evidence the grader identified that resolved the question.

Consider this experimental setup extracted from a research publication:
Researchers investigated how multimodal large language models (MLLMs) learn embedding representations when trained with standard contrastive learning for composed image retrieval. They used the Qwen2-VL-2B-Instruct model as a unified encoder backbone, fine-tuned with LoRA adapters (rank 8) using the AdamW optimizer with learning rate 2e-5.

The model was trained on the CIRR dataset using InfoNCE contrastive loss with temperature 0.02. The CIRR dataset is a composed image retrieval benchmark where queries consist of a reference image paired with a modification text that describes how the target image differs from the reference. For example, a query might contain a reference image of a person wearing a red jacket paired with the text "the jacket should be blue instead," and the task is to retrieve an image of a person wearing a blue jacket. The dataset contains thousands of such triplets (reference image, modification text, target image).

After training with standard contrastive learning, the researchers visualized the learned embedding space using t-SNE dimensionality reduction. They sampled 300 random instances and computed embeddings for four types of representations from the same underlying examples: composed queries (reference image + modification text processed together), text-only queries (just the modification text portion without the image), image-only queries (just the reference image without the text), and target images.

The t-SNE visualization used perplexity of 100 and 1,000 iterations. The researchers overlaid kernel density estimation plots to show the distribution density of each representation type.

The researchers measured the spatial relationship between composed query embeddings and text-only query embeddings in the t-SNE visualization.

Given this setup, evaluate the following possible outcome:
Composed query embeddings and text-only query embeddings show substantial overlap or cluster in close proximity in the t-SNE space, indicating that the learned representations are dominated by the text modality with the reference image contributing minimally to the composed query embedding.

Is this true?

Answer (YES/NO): YES